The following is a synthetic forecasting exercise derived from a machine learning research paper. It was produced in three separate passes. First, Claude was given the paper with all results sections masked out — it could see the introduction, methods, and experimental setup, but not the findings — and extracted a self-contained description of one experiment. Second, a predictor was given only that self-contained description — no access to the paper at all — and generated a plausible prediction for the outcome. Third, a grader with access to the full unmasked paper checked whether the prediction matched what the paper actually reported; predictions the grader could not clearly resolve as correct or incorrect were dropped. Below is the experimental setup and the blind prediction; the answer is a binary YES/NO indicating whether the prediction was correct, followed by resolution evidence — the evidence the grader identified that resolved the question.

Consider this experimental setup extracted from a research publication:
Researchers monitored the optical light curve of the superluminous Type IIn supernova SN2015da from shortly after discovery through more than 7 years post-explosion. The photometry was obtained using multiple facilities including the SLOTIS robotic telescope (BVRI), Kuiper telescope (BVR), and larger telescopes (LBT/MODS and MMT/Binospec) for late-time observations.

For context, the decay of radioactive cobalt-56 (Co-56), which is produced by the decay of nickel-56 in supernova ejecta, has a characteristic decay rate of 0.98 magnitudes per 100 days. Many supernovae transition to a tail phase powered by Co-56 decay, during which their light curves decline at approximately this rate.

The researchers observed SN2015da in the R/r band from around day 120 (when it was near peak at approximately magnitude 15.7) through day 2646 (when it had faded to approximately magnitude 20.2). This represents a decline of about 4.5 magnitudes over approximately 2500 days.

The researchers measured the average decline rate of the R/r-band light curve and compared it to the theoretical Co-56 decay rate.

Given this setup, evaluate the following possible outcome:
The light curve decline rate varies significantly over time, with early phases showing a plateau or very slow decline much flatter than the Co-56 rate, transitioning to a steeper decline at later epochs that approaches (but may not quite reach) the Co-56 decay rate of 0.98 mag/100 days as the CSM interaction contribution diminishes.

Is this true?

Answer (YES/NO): NO